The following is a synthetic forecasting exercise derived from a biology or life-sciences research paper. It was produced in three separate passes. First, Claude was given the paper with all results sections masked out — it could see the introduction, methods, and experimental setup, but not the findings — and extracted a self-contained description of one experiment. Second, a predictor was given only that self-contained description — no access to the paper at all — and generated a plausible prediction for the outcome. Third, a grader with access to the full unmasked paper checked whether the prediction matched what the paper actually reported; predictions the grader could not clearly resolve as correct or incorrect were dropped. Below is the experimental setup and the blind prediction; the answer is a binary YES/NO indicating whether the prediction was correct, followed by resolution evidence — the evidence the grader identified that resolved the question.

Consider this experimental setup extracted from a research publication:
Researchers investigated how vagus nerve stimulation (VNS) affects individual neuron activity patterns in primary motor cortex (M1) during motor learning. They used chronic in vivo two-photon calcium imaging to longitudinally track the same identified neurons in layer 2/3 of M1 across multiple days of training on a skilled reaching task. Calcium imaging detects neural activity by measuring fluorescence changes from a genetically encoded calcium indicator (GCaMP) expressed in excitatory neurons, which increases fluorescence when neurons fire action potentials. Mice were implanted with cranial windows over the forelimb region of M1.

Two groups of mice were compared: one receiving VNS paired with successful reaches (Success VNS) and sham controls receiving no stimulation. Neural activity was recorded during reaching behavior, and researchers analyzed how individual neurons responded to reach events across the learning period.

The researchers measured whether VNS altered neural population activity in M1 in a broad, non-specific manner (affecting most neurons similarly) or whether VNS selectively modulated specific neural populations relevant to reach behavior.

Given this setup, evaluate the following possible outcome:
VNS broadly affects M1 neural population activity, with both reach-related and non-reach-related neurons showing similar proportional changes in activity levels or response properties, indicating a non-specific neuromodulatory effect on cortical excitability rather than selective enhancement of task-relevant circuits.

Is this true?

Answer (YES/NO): NO